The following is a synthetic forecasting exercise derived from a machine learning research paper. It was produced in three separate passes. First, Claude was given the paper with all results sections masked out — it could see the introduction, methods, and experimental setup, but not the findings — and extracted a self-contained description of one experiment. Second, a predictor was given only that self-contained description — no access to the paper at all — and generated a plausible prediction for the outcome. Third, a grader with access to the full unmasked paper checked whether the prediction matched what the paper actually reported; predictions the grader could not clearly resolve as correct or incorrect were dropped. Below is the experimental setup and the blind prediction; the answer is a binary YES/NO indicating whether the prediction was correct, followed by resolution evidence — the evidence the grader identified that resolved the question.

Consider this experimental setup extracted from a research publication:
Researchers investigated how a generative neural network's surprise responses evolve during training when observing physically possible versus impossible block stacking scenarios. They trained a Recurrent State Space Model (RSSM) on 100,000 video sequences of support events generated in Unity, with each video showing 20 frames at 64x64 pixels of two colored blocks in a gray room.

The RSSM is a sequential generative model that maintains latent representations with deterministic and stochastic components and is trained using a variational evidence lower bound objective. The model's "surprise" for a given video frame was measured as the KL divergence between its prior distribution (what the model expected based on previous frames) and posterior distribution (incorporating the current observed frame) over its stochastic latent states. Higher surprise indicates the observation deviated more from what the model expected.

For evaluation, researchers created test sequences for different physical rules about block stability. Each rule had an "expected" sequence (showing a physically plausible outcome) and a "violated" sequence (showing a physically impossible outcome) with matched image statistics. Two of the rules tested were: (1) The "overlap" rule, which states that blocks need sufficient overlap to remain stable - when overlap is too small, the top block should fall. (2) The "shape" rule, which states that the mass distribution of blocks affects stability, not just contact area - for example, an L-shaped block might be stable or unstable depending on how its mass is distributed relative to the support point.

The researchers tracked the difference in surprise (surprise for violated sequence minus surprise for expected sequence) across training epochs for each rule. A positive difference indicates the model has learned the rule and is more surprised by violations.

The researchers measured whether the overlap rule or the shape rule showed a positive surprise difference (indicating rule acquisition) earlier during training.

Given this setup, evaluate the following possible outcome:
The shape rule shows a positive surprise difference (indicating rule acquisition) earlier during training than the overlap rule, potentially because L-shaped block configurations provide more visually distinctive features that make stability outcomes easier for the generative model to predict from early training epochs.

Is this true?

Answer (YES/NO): NO